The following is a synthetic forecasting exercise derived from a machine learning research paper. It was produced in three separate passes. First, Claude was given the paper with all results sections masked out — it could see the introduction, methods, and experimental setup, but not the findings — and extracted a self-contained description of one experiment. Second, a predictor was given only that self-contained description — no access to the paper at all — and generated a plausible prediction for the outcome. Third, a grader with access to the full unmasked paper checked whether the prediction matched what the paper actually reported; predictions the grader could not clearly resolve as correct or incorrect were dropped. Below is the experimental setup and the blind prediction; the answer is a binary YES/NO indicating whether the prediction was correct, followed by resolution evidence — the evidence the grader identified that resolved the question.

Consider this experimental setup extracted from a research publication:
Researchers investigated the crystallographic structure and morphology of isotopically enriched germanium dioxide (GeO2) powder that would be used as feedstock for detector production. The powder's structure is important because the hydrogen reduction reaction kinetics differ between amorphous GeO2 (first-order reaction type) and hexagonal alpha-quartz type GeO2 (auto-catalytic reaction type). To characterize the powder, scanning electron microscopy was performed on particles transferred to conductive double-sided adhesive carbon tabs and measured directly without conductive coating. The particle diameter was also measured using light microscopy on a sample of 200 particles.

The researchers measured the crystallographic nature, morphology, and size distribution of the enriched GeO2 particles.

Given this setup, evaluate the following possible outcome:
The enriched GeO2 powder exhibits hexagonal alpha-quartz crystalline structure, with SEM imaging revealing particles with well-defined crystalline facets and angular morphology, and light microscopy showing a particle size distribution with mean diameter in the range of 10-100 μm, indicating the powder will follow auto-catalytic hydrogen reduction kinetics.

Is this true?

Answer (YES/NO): NO